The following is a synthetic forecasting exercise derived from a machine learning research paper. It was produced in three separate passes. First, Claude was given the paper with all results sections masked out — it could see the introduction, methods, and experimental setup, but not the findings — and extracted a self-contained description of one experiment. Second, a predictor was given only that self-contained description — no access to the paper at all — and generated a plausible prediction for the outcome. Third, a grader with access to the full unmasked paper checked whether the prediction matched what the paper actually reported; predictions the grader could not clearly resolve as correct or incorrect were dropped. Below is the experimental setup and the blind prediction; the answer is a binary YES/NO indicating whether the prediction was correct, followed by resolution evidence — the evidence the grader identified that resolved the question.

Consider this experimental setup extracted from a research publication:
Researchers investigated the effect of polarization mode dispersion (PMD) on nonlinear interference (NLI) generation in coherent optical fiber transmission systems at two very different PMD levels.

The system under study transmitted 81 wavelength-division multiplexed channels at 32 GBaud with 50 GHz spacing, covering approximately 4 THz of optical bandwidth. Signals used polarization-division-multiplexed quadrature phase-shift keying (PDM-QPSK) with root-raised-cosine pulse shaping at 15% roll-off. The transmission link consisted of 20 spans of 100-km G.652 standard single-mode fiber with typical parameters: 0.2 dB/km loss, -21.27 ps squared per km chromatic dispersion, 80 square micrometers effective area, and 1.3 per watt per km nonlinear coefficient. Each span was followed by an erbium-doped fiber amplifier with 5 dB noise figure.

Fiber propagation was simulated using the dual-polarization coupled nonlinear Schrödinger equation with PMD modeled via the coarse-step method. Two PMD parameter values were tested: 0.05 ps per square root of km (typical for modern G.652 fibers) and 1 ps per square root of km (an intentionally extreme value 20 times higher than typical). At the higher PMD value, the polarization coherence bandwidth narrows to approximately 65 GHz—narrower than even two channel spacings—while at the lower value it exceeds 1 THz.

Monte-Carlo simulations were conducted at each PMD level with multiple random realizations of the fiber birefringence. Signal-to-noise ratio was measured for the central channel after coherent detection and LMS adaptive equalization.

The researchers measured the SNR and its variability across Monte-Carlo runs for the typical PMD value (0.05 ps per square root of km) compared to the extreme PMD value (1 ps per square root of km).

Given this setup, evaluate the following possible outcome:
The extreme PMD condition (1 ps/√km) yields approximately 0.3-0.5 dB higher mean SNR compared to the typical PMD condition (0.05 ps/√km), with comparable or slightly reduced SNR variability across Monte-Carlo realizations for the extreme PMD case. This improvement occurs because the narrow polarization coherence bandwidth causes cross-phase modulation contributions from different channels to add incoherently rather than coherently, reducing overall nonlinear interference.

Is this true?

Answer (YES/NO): NO